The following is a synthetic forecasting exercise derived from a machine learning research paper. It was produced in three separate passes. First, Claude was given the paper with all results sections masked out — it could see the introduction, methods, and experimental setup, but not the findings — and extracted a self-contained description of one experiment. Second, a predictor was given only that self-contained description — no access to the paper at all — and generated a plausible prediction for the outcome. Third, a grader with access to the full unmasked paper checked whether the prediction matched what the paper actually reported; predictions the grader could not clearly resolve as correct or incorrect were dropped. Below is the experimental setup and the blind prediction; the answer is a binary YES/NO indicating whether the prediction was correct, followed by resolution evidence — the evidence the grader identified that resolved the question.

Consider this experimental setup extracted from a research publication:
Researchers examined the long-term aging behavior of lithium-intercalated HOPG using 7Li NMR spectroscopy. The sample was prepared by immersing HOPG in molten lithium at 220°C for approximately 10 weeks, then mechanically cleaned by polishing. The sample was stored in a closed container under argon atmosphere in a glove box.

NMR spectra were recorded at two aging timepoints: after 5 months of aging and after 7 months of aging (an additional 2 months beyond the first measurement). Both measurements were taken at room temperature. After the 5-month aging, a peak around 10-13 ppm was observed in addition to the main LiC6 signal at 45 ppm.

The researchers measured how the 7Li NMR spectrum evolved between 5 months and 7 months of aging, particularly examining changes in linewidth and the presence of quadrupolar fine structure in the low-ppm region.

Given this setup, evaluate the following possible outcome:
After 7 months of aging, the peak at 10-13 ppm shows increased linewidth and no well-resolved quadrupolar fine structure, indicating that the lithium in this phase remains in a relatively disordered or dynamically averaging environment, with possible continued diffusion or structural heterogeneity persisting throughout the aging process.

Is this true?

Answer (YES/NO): NO